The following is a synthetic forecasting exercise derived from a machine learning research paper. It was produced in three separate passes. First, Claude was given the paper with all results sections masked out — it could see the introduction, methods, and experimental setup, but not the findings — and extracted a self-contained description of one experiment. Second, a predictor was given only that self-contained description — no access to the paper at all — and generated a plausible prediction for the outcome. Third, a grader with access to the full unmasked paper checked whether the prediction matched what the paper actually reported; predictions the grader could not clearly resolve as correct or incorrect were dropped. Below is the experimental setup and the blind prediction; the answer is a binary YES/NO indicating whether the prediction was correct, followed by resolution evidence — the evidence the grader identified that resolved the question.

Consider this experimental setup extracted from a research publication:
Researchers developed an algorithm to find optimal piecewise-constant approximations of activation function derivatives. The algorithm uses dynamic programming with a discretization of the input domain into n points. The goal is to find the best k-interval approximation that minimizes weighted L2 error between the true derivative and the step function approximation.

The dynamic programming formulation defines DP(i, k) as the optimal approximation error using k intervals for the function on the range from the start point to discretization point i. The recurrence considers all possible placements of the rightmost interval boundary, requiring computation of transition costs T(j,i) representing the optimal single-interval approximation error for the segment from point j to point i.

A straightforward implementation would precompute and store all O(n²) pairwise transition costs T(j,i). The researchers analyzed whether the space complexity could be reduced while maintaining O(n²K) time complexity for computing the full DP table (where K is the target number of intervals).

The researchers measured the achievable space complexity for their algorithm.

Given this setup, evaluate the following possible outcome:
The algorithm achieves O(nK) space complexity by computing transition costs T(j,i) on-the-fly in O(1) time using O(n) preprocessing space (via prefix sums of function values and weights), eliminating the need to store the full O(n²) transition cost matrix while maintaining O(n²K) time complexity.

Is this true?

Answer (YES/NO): NO